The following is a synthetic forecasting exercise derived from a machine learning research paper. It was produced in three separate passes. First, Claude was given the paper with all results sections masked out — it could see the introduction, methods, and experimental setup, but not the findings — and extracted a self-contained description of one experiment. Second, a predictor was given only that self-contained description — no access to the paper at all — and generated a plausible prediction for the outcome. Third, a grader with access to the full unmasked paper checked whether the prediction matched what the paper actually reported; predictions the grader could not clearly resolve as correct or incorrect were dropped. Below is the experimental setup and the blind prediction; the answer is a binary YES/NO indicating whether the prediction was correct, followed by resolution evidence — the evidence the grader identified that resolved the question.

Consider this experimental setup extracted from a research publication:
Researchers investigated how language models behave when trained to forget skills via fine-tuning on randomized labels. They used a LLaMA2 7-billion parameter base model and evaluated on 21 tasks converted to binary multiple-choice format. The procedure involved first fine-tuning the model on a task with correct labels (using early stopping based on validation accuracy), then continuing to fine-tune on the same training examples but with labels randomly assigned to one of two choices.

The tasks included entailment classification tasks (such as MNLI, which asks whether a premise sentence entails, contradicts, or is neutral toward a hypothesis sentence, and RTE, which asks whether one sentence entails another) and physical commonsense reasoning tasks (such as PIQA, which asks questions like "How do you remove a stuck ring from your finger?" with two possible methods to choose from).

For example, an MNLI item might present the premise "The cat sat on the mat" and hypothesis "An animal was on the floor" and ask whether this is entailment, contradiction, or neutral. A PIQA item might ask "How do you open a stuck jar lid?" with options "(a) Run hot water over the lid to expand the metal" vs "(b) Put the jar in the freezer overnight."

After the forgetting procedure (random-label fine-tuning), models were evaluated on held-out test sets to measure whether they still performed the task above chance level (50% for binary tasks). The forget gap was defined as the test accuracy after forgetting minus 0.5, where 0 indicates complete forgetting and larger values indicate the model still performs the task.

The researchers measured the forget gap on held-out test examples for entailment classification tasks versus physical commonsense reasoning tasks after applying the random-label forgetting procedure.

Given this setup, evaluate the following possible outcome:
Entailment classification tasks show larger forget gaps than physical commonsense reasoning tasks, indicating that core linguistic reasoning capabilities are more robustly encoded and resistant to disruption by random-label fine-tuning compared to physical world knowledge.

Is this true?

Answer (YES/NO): NO